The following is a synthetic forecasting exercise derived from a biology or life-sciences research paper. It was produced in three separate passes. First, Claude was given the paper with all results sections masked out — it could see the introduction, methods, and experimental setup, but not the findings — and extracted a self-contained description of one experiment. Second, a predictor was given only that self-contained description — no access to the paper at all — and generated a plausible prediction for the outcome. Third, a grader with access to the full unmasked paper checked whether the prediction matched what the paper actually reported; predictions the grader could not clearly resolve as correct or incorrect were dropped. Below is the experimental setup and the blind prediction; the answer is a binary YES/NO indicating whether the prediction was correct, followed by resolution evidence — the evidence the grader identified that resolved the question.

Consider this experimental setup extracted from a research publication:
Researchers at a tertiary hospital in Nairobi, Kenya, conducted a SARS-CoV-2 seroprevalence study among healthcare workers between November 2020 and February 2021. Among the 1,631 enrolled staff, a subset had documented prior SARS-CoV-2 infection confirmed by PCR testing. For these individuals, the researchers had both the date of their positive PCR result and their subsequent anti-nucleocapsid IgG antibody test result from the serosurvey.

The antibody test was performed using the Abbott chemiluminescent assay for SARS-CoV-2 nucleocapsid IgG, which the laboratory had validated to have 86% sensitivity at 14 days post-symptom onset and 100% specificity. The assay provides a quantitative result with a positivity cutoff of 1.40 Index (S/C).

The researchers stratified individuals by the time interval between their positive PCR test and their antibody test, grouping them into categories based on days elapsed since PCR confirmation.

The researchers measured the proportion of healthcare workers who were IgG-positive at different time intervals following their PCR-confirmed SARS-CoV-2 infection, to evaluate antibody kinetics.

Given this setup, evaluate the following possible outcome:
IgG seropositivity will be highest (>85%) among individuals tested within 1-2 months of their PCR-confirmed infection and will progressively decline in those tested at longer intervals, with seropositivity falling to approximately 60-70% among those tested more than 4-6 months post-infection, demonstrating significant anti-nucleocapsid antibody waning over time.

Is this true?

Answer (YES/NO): NO